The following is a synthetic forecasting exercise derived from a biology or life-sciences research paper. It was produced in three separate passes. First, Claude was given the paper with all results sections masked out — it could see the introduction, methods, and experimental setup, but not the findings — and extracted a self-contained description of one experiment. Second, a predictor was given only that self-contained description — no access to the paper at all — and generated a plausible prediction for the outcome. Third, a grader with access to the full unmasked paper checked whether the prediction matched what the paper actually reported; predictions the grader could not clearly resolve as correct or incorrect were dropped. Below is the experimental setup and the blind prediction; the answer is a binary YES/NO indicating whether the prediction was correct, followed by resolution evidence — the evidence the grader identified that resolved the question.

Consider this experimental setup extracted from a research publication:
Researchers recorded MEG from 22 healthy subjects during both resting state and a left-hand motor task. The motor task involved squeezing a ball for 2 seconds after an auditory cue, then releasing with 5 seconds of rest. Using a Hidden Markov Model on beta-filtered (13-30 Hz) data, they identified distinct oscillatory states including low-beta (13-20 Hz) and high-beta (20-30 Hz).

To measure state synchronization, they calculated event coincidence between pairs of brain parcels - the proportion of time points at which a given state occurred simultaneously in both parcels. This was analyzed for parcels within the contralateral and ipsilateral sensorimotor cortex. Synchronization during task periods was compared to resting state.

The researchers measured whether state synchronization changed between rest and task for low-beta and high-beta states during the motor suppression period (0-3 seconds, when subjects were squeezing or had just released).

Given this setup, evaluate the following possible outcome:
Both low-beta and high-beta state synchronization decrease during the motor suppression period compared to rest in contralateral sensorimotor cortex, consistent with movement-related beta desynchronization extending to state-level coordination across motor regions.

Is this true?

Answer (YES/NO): YES